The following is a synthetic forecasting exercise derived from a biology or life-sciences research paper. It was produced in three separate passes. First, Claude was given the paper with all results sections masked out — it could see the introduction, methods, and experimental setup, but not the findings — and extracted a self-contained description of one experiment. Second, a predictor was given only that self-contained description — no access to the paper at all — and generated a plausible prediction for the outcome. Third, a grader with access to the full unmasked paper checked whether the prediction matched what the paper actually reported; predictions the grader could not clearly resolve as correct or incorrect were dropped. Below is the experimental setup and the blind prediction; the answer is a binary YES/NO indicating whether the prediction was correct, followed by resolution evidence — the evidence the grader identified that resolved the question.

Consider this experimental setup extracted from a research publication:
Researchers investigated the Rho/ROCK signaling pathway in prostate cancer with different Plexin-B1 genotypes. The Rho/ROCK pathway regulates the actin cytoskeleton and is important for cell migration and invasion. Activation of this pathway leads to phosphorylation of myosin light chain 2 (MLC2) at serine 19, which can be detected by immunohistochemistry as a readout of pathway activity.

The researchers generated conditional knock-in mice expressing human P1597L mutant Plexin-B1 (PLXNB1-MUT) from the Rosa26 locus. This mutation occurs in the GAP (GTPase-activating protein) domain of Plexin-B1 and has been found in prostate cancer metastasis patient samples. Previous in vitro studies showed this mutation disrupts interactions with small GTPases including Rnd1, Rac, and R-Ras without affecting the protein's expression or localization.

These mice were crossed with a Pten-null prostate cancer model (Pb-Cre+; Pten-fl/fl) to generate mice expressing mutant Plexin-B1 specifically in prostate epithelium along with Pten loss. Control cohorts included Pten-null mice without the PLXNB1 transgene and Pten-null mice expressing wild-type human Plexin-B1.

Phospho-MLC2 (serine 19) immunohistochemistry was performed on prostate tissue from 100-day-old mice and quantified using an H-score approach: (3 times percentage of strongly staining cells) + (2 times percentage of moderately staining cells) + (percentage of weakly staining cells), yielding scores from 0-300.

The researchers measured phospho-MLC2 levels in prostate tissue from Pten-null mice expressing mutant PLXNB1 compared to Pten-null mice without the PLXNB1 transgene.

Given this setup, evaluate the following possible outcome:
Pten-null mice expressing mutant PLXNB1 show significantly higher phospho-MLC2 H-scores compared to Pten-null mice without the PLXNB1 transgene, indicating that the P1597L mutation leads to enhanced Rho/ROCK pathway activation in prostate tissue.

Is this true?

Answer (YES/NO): YES